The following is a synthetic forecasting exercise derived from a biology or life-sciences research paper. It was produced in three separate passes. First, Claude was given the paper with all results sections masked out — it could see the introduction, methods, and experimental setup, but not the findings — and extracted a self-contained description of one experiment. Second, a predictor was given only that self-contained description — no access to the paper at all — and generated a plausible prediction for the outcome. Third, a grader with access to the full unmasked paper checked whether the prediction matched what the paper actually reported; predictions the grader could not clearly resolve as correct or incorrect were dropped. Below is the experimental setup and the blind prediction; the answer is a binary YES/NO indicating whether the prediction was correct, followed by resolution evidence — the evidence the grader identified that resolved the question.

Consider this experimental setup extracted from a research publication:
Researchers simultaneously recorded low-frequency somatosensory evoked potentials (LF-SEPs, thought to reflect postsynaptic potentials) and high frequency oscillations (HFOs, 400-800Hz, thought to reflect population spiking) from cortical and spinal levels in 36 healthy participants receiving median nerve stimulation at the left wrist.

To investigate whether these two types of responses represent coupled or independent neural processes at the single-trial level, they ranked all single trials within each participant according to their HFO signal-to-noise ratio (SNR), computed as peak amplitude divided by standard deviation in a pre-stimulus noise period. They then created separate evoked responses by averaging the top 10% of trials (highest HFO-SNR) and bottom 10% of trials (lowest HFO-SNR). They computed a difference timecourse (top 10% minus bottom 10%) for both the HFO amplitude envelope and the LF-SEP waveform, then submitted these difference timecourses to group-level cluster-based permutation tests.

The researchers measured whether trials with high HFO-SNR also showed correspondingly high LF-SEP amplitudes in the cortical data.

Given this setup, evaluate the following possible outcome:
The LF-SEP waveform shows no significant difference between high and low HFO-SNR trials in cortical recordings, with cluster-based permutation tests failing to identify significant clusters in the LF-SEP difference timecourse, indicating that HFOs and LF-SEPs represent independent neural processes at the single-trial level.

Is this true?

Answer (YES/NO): YES